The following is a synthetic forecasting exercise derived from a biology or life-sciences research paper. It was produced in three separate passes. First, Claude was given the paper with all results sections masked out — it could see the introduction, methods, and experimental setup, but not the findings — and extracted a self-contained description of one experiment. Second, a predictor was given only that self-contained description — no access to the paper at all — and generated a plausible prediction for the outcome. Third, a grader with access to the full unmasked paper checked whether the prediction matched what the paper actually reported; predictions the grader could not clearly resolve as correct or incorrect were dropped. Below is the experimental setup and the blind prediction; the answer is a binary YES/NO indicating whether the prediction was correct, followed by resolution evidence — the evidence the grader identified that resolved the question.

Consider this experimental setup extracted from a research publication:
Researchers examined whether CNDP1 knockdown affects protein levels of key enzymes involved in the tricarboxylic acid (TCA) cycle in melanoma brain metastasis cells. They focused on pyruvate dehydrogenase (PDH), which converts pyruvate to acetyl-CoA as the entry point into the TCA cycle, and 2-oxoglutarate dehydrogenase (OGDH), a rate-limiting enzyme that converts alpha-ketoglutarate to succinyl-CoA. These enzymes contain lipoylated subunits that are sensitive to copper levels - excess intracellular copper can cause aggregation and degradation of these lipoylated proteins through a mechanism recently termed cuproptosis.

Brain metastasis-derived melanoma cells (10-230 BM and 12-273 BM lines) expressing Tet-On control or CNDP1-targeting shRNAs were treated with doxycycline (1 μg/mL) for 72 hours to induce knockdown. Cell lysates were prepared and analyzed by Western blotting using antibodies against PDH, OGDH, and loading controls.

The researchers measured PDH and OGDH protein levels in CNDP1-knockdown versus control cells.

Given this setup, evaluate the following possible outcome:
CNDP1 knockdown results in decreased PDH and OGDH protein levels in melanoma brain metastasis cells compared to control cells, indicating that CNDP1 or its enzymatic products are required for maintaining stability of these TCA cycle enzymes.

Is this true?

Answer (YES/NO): YES